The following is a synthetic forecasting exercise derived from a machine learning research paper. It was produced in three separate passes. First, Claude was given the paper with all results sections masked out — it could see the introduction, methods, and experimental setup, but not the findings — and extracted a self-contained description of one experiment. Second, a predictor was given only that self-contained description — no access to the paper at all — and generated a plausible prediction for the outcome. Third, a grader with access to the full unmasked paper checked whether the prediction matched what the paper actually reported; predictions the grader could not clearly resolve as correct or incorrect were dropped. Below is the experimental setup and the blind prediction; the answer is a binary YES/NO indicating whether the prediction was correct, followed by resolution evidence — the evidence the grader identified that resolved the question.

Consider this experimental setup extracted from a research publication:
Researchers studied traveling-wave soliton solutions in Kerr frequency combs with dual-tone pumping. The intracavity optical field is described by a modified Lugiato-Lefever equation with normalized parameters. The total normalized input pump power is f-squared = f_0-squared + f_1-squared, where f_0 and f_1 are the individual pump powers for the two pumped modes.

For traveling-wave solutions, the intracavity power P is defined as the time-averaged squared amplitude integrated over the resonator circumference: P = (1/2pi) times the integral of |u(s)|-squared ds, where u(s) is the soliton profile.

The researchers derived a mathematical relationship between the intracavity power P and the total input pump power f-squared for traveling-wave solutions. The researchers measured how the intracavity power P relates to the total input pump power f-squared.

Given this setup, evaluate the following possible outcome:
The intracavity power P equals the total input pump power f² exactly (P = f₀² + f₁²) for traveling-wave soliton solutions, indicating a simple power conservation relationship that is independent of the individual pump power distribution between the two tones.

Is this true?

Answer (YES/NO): NO